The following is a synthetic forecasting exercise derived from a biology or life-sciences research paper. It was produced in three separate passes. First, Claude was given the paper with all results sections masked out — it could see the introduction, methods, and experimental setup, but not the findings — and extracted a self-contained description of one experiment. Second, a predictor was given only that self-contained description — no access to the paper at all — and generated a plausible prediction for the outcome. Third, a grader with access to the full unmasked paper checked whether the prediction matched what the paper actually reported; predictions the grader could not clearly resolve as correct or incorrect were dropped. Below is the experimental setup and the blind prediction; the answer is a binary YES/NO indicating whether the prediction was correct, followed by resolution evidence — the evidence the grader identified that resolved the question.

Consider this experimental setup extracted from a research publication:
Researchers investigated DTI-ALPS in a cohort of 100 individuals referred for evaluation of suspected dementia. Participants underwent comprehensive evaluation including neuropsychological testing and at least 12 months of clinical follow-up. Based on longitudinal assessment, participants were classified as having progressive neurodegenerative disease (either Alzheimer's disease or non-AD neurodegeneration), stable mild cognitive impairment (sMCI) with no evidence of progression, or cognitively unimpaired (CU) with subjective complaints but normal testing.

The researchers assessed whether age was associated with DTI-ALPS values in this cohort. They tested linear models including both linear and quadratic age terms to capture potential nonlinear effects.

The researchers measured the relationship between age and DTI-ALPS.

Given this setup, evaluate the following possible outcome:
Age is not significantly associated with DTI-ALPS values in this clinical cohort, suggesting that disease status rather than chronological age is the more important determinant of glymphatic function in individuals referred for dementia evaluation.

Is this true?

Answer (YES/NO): NO